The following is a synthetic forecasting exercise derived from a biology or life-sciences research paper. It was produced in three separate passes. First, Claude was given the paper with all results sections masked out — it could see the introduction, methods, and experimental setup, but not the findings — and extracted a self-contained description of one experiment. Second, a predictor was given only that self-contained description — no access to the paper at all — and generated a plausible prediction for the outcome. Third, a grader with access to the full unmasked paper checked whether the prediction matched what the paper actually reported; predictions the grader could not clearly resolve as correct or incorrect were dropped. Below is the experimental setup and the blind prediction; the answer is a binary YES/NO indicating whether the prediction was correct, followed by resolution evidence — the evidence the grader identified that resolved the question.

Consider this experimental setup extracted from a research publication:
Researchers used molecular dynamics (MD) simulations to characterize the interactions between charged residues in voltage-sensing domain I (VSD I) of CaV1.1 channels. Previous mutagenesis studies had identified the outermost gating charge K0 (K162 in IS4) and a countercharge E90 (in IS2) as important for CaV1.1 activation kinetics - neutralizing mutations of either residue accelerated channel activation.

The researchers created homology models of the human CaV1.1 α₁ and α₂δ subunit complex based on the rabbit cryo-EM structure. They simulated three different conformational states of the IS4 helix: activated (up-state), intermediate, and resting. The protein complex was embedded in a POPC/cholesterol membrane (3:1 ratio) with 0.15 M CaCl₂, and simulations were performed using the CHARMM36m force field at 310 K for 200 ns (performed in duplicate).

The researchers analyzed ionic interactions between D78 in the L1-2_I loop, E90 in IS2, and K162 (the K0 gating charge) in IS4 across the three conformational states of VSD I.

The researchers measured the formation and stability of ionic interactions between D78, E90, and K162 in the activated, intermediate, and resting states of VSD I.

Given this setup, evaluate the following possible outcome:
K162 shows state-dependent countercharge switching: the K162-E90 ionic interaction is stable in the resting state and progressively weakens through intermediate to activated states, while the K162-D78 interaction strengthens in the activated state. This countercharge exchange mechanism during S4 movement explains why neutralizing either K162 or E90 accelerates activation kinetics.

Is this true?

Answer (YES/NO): NO